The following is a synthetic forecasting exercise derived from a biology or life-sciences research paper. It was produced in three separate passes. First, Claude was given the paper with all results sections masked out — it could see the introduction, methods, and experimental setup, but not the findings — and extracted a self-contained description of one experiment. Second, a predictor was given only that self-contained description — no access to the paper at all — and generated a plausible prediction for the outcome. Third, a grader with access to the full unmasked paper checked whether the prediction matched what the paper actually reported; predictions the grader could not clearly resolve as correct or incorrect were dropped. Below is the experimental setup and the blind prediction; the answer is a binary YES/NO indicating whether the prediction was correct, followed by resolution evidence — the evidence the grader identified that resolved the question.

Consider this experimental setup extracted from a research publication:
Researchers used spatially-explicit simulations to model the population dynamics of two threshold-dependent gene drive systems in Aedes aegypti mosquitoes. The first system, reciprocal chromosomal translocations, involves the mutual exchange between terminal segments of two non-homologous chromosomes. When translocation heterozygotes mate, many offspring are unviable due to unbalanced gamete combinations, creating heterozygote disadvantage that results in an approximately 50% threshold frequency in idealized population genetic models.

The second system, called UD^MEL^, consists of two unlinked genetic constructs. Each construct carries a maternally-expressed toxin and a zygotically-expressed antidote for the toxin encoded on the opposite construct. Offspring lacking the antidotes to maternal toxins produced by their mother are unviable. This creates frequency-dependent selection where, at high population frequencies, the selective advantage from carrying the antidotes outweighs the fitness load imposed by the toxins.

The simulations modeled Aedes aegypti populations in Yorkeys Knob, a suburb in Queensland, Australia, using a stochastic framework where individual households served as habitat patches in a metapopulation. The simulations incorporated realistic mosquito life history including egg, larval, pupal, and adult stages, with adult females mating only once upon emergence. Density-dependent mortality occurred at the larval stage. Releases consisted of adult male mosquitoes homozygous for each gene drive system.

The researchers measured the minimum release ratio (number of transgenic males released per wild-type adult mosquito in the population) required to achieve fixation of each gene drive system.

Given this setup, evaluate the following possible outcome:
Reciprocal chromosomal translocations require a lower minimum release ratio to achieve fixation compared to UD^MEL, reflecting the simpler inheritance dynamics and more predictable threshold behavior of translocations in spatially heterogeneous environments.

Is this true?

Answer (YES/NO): NO